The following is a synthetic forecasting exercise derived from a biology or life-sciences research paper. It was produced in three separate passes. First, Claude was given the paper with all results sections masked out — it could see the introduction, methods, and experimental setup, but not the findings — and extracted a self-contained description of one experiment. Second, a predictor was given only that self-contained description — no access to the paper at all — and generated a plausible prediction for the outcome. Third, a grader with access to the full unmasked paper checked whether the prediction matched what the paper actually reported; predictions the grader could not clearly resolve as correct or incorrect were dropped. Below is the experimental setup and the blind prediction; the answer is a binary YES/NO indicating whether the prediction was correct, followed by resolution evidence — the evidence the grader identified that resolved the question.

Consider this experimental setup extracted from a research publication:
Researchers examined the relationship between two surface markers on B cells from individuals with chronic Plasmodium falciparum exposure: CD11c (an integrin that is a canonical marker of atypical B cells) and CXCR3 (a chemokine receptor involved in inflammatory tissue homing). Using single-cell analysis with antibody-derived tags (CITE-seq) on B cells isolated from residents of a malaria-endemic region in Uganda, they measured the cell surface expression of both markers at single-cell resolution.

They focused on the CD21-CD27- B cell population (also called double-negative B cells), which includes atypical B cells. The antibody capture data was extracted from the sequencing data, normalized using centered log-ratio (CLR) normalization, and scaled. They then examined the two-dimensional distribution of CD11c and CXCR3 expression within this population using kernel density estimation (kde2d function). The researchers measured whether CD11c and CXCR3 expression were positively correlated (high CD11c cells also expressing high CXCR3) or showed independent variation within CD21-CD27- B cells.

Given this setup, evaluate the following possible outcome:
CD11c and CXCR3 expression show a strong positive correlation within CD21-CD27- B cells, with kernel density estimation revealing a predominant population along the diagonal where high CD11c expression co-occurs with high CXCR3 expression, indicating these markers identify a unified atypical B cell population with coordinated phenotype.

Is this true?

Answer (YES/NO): NO